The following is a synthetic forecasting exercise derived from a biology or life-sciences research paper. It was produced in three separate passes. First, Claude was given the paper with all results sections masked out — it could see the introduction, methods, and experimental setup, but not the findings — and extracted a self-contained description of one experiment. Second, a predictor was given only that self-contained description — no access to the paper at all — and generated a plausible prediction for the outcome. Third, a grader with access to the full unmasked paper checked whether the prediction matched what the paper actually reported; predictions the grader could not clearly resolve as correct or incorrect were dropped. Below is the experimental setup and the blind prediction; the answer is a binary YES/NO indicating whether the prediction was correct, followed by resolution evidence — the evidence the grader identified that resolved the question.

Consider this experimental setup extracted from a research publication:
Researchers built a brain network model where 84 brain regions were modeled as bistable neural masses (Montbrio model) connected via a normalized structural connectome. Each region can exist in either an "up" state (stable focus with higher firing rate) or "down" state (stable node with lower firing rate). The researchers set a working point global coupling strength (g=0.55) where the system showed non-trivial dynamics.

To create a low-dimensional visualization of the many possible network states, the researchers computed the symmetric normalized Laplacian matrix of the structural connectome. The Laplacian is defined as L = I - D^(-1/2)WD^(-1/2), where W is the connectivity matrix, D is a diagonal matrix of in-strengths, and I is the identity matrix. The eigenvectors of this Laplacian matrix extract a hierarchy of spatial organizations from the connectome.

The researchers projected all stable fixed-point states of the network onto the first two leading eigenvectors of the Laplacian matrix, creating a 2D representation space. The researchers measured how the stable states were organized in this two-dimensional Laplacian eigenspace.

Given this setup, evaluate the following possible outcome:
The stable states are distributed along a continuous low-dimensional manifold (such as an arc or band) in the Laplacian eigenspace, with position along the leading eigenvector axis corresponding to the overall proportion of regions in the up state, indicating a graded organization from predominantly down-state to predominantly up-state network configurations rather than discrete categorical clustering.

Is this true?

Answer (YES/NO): YES